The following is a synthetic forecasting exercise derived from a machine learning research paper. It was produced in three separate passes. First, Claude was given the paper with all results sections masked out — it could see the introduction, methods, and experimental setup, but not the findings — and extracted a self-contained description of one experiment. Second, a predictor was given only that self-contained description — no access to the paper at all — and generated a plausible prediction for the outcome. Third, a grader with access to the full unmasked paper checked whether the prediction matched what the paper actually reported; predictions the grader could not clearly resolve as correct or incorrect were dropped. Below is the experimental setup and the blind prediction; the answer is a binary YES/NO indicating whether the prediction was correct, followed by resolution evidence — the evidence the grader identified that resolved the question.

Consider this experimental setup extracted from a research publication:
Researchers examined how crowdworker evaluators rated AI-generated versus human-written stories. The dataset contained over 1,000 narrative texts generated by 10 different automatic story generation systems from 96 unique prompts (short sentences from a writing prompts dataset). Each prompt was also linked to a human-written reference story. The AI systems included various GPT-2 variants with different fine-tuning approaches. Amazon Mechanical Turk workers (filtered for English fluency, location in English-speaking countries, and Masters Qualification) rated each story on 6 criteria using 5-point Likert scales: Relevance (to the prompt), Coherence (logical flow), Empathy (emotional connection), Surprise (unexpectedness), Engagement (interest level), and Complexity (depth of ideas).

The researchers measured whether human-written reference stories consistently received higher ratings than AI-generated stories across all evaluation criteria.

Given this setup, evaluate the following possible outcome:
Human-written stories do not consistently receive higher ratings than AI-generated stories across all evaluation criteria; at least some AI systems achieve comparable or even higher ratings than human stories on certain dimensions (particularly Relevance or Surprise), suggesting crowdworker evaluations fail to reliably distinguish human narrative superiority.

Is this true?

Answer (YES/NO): NO